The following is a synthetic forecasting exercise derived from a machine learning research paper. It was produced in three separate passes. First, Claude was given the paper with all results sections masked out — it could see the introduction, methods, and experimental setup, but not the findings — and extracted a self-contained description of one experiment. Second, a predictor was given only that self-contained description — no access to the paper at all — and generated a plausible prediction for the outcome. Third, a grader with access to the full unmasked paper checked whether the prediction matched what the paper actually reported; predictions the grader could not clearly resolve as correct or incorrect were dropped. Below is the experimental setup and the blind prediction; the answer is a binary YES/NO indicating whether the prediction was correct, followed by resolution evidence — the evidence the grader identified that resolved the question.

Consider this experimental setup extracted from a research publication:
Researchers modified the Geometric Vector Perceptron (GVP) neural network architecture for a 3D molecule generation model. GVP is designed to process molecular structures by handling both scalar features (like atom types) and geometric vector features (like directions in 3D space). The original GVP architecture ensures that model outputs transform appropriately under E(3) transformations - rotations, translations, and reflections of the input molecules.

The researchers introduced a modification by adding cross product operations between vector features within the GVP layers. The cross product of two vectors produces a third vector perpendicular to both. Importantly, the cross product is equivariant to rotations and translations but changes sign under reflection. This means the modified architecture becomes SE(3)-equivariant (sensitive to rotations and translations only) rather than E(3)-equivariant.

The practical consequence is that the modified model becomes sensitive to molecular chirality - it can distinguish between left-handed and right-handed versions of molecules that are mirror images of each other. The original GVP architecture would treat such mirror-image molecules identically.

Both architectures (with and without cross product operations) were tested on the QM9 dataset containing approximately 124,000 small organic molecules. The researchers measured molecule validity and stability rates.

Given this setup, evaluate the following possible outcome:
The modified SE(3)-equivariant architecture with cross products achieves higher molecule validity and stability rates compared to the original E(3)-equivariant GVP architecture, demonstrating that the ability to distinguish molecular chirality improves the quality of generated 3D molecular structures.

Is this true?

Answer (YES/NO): YES